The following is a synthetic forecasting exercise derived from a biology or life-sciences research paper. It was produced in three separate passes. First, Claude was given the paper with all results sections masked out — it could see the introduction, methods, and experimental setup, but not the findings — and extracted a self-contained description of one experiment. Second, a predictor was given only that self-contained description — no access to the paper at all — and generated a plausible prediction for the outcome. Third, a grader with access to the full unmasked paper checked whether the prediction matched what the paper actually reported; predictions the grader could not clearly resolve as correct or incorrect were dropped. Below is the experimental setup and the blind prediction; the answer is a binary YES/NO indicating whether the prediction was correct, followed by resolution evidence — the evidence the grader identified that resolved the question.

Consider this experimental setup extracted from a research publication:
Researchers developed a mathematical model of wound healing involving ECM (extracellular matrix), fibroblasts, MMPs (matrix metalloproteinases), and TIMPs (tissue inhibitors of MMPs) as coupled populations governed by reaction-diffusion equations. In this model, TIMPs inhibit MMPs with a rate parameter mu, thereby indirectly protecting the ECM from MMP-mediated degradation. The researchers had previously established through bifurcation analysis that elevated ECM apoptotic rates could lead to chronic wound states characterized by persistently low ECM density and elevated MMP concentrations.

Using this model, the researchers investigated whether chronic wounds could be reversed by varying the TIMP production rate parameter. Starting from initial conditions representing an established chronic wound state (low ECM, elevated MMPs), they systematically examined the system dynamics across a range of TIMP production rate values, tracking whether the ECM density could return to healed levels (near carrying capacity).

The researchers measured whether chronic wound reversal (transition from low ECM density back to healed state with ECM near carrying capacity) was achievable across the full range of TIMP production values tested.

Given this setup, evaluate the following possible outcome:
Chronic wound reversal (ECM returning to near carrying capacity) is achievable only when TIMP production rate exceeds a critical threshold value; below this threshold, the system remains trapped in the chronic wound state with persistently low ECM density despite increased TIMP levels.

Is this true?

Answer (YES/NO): YES